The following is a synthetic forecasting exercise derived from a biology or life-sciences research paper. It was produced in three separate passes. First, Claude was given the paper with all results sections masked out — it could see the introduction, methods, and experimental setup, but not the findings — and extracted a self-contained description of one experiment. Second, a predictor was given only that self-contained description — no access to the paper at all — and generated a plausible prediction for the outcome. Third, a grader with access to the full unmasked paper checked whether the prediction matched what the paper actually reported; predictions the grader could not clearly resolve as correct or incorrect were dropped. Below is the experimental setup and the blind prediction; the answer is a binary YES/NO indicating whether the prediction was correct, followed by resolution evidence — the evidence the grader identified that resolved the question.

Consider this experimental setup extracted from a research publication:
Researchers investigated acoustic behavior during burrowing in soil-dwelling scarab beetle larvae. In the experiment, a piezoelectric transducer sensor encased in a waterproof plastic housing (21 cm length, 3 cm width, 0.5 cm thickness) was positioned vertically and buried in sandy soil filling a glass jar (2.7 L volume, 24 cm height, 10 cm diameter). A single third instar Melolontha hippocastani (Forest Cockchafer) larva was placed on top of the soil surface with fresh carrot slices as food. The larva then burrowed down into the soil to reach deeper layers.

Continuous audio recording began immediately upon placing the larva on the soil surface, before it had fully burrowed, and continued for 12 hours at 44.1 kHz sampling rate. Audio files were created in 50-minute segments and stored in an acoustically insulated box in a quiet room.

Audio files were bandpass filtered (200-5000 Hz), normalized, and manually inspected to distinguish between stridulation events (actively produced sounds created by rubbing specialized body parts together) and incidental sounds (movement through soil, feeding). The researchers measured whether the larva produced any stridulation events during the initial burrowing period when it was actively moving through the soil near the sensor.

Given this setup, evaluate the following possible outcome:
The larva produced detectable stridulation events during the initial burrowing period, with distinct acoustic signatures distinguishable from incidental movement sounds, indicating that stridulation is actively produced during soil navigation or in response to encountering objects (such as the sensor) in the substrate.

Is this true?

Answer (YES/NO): YES